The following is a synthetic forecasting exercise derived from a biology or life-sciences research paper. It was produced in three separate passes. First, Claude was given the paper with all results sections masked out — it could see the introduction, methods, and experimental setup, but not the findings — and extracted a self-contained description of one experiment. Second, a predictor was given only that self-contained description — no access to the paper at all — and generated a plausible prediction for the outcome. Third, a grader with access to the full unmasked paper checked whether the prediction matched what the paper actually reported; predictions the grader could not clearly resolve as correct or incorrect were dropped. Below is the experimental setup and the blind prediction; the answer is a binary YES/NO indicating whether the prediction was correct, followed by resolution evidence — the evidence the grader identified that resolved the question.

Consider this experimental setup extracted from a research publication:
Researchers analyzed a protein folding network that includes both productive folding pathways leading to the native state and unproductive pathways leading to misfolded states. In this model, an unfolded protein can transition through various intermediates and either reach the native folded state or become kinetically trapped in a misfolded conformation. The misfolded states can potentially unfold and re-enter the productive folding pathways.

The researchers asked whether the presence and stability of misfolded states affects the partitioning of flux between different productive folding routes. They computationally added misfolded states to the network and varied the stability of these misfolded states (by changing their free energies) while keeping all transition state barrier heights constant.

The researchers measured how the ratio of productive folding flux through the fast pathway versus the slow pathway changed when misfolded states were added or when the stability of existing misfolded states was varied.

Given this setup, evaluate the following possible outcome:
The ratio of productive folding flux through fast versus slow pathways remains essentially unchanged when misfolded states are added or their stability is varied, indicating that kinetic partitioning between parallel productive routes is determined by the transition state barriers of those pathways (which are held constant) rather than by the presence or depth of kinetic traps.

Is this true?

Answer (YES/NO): YES